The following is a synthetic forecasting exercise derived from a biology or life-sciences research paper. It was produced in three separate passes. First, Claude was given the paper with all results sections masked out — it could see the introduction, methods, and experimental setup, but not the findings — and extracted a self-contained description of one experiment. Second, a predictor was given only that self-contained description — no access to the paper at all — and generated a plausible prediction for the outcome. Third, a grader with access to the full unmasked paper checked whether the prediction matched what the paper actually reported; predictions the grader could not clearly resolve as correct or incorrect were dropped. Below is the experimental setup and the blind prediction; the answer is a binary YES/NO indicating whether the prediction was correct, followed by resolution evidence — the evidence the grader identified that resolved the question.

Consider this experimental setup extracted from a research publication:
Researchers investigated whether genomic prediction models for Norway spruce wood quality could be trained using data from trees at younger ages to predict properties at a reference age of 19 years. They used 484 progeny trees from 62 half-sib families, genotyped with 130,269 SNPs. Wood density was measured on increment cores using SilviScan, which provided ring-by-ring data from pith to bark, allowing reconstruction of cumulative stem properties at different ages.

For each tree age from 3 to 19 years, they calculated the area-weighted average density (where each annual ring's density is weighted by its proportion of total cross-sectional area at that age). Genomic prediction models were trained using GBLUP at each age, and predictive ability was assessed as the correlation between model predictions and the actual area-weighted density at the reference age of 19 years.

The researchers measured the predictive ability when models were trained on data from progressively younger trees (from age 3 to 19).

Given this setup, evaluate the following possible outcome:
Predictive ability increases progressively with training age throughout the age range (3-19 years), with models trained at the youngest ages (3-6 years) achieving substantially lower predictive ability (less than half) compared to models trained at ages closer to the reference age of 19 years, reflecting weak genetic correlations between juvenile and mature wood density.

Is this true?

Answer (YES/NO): NO